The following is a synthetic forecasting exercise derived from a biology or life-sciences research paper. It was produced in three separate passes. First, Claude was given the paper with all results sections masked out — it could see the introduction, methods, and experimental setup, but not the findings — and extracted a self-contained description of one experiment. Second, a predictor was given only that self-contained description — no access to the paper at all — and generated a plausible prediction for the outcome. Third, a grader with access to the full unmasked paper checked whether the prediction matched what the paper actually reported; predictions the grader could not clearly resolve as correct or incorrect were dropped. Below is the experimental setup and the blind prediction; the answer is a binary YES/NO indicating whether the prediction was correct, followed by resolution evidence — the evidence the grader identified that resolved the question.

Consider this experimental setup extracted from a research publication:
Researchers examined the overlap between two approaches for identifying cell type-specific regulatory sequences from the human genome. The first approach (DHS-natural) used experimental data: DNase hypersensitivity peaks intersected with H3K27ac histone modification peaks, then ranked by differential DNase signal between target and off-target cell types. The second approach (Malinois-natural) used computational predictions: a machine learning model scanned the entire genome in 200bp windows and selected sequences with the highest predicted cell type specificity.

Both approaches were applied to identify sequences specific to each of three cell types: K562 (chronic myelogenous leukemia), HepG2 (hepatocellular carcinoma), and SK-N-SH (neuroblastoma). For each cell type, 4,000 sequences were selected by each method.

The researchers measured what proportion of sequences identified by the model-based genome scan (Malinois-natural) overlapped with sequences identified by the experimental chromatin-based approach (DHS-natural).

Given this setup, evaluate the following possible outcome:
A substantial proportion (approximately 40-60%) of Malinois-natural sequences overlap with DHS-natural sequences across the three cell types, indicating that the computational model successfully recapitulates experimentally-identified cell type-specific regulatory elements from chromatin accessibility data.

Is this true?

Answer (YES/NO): NO